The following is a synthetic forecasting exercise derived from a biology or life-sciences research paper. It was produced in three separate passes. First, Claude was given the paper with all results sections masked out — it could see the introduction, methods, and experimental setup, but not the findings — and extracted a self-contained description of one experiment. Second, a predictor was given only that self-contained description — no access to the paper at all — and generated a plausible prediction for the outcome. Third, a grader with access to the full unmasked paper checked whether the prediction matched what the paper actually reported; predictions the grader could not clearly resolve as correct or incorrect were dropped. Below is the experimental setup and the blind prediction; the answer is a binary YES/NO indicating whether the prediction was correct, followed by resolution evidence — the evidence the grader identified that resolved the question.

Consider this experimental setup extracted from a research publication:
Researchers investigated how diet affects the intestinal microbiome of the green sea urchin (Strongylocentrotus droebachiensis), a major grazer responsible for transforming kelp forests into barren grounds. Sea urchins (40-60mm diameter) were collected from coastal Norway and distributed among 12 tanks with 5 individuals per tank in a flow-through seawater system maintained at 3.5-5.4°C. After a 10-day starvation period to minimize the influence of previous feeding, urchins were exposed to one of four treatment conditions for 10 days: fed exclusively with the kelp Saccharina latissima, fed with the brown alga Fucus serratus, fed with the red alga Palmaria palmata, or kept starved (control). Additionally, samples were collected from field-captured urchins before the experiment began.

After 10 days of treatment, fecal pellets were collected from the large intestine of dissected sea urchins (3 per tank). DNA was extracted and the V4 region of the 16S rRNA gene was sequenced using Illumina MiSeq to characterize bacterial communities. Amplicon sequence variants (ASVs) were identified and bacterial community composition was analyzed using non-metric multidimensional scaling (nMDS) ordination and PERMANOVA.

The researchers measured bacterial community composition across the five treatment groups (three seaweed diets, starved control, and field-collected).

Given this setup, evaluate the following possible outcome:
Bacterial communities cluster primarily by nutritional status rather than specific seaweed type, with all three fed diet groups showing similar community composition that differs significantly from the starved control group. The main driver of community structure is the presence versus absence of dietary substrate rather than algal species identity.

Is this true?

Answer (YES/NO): YES